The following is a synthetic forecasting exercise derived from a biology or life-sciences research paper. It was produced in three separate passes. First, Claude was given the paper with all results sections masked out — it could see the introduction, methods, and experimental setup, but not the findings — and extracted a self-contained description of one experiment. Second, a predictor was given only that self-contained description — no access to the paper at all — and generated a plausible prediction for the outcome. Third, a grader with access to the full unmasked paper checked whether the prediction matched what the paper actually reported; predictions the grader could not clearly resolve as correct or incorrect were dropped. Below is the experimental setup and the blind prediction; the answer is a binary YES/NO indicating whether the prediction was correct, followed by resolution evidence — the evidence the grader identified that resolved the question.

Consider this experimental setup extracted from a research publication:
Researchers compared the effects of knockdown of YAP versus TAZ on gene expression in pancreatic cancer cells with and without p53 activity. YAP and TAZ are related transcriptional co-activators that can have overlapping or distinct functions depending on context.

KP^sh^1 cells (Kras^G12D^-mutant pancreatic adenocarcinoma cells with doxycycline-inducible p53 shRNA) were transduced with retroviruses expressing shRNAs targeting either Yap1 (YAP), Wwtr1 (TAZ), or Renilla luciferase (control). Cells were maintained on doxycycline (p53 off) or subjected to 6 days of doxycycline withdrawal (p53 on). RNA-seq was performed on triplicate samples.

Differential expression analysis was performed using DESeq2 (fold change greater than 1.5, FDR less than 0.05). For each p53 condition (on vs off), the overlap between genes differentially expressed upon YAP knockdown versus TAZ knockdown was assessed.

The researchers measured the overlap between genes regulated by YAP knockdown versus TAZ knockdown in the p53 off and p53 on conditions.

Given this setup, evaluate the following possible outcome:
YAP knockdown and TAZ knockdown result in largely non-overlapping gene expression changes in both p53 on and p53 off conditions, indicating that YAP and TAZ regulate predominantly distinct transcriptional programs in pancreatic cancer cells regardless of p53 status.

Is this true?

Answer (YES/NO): NO